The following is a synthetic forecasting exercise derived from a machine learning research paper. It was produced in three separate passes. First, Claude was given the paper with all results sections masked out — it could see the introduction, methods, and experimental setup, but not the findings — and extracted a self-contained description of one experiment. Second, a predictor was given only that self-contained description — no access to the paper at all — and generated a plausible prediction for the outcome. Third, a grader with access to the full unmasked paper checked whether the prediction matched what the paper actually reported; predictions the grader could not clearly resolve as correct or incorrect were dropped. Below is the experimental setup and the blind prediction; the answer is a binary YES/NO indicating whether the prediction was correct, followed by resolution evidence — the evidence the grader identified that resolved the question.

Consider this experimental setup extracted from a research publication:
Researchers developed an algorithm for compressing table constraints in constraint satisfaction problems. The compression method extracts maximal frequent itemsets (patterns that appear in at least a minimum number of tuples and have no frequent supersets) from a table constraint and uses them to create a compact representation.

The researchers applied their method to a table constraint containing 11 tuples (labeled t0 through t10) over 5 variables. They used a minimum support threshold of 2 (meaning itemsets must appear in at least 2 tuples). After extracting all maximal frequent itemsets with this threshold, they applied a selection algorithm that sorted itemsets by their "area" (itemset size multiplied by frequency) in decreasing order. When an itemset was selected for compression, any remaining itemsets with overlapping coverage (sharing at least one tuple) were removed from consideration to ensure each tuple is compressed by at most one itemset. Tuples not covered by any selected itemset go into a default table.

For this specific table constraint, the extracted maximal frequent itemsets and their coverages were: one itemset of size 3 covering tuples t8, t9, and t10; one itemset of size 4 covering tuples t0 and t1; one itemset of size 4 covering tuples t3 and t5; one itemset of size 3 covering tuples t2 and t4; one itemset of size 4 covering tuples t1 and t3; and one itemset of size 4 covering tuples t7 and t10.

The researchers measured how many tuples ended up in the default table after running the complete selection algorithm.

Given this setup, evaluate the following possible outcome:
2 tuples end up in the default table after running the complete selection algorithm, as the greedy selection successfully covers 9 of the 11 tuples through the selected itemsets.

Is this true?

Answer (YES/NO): YES